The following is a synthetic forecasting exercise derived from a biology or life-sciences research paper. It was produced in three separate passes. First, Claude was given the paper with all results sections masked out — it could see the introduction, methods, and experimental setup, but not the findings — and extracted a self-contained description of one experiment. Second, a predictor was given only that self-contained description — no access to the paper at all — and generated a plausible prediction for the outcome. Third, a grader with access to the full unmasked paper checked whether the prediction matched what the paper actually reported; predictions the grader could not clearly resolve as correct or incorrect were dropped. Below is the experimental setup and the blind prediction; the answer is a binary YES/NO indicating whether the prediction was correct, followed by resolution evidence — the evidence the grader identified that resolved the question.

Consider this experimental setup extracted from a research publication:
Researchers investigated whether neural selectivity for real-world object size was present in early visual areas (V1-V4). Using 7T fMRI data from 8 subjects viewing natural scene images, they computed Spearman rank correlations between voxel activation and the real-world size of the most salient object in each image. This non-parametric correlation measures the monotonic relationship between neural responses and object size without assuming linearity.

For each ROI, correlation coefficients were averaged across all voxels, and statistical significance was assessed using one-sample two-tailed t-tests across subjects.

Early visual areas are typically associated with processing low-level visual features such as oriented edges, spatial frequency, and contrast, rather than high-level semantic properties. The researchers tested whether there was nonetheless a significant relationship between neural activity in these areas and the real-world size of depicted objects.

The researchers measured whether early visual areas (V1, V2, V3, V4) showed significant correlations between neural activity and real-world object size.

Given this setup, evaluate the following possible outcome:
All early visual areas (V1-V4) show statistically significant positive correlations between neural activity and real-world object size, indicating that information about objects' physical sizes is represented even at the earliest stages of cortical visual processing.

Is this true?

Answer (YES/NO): NO